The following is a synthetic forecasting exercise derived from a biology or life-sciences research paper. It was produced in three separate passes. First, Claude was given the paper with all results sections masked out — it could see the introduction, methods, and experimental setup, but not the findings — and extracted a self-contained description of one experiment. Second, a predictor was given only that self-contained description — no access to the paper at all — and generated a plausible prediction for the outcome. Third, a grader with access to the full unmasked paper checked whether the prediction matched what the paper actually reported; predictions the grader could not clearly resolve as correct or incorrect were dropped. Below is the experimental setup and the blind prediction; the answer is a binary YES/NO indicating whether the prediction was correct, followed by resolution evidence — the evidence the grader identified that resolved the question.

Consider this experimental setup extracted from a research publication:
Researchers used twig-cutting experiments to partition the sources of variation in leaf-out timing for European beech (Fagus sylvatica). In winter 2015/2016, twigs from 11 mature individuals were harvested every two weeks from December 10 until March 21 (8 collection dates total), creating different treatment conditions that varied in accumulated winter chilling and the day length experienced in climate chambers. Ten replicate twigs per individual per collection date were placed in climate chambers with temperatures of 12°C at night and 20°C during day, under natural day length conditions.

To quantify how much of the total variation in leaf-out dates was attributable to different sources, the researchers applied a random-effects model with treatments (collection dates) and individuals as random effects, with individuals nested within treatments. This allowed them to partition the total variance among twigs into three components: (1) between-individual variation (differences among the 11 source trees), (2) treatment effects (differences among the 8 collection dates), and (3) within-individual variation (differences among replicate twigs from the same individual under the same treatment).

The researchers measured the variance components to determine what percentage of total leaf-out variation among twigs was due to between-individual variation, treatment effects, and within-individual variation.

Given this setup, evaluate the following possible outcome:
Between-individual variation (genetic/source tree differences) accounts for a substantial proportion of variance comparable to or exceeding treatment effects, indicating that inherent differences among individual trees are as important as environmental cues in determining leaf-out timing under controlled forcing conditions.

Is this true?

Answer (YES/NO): YES